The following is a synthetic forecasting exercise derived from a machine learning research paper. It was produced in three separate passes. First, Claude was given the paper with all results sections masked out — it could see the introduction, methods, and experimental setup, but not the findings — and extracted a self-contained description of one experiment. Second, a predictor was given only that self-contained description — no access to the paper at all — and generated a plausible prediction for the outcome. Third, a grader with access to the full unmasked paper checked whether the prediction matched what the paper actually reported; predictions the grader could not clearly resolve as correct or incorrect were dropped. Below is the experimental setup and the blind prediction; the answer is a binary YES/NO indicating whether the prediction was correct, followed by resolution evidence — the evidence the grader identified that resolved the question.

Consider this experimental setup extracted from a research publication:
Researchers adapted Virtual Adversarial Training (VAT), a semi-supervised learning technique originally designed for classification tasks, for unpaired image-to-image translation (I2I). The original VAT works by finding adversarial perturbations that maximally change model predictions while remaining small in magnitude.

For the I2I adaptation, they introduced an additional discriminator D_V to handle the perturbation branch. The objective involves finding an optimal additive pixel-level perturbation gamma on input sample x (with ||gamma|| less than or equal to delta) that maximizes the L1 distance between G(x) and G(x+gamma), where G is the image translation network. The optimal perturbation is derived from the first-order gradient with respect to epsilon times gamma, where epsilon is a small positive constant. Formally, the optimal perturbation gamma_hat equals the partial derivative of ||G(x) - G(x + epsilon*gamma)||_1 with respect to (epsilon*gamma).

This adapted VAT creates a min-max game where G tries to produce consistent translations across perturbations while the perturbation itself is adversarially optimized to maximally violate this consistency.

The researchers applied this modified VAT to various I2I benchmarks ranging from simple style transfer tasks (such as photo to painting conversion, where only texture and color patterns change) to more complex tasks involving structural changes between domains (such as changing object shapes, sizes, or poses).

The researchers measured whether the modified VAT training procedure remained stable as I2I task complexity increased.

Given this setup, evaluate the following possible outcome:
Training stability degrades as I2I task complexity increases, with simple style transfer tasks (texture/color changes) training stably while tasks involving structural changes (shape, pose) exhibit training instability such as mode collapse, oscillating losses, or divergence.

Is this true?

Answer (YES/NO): YES